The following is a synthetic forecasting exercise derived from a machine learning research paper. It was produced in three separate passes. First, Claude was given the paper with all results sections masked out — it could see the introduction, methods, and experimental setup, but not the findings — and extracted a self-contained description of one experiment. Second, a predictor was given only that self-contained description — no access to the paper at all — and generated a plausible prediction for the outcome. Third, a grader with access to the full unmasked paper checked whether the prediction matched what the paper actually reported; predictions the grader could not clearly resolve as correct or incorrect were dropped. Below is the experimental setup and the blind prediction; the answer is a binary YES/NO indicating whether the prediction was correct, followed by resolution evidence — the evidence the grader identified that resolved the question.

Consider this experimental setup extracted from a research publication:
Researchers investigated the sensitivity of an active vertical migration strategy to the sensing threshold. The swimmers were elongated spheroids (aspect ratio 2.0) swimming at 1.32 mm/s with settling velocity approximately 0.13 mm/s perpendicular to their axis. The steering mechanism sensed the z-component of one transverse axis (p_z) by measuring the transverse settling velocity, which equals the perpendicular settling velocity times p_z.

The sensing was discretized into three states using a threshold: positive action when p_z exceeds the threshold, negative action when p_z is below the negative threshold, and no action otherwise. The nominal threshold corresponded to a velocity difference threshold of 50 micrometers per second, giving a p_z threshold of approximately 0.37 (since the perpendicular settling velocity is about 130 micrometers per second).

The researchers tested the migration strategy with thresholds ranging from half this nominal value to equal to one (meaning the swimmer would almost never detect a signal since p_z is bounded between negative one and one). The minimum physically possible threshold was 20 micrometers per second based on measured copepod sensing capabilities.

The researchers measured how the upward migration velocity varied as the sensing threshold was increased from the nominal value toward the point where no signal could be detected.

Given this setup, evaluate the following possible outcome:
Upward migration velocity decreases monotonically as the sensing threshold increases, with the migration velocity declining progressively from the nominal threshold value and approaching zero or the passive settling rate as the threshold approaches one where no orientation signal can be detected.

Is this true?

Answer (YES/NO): NO